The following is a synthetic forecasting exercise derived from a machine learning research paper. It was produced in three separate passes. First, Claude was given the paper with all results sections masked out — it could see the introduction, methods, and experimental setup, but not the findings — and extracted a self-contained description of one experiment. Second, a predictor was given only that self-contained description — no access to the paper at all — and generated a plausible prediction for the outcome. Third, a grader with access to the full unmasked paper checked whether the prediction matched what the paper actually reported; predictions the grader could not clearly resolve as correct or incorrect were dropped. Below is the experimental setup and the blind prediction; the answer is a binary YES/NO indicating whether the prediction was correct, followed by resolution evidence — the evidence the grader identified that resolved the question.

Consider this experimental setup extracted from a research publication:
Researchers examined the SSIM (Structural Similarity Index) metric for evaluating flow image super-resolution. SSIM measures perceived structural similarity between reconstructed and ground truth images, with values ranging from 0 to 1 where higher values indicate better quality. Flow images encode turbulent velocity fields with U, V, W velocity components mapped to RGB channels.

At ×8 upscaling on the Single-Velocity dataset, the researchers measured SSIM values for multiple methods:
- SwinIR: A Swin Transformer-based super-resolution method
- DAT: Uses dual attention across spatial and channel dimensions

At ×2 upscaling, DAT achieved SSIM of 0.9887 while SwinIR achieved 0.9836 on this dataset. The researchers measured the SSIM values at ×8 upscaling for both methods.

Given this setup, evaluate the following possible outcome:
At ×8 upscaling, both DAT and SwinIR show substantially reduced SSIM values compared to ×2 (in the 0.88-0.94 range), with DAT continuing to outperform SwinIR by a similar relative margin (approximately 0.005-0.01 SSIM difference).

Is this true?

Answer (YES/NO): NO